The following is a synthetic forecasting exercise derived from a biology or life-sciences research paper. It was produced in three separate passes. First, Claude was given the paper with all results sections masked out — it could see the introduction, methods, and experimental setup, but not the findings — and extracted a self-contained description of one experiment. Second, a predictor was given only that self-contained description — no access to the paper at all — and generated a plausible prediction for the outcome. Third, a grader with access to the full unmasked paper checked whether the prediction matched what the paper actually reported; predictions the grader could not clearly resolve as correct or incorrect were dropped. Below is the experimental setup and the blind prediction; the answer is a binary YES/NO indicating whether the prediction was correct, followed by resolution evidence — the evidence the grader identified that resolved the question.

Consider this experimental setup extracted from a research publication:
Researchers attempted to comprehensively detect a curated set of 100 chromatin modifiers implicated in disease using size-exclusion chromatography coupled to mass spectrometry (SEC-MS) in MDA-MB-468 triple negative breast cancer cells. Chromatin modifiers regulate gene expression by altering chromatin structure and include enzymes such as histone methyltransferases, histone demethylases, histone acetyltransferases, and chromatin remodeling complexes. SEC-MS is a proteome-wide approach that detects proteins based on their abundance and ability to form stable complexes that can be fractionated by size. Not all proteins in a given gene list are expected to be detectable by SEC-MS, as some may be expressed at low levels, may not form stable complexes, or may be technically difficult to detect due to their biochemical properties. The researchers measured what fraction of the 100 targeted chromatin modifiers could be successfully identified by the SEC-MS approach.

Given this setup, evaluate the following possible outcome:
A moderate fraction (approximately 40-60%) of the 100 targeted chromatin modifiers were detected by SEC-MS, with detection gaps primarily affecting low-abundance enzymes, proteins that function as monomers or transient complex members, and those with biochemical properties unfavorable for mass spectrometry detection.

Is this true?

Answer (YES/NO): NO